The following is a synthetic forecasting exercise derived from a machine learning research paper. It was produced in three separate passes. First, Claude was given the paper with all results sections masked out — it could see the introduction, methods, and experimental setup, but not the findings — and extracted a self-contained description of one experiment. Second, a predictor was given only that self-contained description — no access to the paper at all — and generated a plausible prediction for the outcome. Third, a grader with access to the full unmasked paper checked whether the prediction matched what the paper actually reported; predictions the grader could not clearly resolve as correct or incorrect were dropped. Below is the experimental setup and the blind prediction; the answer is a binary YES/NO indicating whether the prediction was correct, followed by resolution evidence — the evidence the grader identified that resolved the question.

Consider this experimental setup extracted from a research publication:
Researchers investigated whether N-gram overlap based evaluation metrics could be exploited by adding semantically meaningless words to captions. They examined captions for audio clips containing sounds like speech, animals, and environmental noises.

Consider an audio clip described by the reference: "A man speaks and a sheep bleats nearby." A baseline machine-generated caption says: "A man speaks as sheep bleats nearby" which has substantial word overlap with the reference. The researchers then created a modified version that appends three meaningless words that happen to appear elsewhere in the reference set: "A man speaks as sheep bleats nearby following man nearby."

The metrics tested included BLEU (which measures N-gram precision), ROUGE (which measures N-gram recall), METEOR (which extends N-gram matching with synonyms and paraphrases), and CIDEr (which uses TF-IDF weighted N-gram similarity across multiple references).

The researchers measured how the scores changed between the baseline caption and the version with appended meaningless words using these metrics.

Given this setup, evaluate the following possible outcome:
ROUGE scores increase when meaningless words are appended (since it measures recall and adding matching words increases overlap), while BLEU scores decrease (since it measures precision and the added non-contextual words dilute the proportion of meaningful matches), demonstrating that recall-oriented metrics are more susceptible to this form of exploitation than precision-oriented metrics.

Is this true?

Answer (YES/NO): NO